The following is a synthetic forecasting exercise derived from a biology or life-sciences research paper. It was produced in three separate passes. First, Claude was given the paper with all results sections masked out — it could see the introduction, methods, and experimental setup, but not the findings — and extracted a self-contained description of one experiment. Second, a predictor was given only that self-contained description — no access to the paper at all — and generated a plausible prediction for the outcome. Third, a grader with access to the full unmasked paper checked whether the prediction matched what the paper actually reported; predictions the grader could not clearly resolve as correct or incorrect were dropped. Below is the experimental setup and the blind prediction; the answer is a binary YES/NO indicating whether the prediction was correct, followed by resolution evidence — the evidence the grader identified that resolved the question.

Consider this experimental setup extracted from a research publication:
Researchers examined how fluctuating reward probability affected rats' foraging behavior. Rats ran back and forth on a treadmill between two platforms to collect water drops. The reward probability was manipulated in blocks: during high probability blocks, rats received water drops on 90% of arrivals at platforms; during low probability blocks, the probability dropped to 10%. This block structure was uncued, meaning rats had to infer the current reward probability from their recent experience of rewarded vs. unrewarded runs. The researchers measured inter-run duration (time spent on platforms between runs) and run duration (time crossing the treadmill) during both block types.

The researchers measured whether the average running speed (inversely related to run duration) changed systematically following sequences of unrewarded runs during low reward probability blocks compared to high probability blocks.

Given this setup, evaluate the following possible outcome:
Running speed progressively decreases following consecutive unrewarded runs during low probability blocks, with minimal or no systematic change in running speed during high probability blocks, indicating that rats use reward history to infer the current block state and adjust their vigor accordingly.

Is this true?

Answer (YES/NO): NO